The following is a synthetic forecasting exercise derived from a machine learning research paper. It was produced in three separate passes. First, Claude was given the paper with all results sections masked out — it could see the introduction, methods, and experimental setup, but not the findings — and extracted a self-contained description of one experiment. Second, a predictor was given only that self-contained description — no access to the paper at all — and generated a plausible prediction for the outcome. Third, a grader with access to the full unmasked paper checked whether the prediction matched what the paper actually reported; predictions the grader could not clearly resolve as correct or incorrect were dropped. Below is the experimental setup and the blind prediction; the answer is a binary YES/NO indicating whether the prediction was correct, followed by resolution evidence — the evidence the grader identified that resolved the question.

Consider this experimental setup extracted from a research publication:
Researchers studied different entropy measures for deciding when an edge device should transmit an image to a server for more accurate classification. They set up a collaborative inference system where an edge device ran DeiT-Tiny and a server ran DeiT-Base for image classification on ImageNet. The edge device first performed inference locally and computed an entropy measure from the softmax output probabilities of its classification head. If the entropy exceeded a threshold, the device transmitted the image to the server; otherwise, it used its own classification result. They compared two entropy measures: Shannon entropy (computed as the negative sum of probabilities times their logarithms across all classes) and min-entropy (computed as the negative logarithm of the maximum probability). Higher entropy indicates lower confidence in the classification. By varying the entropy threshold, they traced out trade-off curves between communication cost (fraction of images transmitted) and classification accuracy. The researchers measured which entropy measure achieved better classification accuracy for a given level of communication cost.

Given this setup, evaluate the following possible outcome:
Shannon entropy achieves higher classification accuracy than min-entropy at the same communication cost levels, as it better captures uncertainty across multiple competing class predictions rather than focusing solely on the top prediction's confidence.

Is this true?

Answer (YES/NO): NO